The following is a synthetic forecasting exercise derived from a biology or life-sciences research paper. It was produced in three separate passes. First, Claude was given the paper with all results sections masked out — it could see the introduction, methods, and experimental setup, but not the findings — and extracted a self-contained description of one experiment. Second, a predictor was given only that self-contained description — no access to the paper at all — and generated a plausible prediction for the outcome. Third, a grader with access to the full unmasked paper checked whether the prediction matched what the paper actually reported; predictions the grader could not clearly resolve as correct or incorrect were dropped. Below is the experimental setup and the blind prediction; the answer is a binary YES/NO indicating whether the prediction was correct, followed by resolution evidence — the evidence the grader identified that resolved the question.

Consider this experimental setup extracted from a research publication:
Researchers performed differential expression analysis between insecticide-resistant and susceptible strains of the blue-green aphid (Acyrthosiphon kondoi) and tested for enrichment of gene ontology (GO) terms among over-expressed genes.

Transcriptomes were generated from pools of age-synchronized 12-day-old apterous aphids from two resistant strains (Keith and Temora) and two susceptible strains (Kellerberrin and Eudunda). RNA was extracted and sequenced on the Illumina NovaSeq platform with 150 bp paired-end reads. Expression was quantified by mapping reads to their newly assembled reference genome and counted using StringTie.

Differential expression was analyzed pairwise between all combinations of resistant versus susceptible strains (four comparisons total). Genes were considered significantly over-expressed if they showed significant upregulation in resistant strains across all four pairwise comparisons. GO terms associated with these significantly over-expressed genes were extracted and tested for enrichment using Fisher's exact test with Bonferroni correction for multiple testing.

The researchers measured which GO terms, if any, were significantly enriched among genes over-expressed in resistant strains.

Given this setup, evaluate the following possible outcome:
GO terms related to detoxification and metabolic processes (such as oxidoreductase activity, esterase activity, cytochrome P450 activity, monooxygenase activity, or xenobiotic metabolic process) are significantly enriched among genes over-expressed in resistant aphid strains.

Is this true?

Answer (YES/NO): NO